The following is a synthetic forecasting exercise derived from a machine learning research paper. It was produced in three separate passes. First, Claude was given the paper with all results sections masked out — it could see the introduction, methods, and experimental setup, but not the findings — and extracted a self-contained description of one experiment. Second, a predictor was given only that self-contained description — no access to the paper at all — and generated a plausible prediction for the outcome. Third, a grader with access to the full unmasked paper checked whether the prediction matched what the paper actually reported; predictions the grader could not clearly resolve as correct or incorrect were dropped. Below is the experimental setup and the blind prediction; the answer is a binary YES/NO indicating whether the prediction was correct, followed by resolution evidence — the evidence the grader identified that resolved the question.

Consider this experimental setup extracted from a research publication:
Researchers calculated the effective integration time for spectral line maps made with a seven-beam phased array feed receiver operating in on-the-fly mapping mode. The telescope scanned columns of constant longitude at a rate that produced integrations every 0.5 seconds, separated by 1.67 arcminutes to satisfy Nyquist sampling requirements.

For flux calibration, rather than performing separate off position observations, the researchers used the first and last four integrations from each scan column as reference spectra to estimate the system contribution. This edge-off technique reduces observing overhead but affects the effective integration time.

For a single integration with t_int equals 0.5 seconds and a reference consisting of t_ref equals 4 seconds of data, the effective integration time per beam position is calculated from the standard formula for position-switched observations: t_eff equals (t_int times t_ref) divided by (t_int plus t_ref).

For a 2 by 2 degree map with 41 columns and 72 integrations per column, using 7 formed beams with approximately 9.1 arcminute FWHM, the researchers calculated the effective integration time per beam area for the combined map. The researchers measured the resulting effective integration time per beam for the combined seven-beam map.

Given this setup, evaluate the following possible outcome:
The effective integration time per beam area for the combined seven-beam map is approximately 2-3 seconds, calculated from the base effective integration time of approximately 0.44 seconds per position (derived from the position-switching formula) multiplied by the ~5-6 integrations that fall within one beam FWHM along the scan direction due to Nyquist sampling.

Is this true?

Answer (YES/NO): NO